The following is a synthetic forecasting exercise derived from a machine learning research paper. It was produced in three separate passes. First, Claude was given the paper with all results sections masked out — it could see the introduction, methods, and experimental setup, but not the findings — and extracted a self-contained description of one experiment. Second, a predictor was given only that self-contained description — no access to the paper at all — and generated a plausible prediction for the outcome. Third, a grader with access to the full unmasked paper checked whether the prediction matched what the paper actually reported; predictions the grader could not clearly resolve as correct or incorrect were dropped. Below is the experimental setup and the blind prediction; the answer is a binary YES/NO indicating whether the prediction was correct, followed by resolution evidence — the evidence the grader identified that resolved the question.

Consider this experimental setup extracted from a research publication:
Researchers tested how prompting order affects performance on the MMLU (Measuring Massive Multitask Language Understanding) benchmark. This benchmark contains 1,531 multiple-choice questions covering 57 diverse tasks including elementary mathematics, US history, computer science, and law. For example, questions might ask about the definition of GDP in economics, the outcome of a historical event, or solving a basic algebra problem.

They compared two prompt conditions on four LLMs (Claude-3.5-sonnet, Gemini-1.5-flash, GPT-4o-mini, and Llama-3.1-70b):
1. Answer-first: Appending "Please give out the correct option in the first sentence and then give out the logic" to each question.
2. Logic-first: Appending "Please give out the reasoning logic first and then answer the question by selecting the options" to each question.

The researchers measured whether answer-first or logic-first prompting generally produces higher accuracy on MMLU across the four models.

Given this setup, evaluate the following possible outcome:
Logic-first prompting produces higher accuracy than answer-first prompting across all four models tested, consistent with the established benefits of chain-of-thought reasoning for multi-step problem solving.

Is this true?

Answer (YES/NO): YES